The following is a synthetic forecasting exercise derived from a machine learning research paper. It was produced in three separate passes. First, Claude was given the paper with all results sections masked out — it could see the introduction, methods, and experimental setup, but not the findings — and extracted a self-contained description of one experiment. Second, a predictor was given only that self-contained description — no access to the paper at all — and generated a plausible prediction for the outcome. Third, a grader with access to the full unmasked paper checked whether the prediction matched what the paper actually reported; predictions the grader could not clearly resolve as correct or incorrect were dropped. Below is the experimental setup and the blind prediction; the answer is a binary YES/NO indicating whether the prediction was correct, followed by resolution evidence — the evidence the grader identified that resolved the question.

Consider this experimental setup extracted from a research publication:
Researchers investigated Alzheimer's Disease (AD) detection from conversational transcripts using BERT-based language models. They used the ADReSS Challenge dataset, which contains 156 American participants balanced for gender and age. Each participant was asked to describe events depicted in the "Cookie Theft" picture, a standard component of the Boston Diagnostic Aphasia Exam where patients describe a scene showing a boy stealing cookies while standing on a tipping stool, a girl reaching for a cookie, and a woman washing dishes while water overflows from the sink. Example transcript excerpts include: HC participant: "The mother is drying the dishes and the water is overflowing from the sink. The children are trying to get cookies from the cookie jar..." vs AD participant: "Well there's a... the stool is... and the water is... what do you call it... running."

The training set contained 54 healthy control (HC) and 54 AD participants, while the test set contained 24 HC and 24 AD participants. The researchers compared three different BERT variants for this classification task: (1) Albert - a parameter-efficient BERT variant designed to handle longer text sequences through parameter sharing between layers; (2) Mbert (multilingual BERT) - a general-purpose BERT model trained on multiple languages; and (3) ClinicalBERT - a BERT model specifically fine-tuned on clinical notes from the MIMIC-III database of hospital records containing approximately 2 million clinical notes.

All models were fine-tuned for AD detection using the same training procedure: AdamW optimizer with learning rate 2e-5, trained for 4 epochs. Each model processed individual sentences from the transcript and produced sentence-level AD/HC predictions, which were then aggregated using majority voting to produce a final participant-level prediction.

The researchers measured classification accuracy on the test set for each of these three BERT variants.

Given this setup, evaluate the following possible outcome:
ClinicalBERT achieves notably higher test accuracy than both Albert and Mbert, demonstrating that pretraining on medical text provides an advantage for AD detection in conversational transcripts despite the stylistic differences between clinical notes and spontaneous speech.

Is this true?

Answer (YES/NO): NO